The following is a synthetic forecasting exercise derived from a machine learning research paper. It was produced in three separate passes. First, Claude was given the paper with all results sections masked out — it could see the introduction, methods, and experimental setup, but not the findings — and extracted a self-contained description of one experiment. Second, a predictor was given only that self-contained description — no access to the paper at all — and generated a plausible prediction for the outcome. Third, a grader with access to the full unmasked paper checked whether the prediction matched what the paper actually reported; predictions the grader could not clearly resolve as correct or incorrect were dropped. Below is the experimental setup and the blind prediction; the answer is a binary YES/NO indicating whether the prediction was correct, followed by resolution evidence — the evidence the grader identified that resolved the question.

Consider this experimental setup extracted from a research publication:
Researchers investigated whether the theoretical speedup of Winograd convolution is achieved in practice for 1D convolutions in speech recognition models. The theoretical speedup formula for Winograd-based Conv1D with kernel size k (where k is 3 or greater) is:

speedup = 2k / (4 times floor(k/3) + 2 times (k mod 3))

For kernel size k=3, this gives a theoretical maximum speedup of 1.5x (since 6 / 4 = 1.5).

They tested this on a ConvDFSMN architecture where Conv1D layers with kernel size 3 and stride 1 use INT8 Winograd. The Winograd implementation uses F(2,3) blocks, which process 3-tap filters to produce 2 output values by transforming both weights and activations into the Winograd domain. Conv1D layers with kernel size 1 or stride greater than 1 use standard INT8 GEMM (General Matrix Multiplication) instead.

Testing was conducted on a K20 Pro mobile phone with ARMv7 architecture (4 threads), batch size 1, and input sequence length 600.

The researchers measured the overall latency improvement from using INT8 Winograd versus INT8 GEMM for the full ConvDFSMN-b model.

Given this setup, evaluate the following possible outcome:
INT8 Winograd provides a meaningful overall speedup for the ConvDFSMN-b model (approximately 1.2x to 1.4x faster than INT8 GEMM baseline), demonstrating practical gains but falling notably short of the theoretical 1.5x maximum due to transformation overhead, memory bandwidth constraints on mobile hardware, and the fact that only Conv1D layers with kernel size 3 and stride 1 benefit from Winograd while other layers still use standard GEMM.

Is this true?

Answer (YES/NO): NO